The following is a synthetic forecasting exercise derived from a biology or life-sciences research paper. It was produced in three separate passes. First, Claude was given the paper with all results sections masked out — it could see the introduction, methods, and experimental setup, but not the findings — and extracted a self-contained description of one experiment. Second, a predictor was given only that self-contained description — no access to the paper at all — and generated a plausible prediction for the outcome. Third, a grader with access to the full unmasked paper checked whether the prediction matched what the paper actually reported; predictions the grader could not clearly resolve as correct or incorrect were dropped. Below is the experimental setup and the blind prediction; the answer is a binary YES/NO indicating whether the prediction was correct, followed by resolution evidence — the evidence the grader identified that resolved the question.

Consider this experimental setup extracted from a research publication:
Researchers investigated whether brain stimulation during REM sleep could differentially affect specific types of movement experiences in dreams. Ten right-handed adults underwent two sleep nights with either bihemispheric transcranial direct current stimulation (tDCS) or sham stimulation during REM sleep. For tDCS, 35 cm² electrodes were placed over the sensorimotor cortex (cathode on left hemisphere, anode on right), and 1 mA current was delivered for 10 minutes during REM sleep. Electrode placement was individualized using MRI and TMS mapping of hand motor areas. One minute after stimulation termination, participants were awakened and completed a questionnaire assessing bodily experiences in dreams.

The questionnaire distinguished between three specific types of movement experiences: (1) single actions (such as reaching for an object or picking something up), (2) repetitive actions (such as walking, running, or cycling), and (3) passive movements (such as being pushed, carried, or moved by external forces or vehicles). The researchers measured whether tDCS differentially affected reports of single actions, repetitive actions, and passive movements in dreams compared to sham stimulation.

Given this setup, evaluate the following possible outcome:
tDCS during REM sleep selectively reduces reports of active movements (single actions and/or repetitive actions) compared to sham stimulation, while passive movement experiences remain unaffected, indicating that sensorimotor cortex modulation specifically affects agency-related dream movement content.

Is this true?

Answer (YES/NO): NO